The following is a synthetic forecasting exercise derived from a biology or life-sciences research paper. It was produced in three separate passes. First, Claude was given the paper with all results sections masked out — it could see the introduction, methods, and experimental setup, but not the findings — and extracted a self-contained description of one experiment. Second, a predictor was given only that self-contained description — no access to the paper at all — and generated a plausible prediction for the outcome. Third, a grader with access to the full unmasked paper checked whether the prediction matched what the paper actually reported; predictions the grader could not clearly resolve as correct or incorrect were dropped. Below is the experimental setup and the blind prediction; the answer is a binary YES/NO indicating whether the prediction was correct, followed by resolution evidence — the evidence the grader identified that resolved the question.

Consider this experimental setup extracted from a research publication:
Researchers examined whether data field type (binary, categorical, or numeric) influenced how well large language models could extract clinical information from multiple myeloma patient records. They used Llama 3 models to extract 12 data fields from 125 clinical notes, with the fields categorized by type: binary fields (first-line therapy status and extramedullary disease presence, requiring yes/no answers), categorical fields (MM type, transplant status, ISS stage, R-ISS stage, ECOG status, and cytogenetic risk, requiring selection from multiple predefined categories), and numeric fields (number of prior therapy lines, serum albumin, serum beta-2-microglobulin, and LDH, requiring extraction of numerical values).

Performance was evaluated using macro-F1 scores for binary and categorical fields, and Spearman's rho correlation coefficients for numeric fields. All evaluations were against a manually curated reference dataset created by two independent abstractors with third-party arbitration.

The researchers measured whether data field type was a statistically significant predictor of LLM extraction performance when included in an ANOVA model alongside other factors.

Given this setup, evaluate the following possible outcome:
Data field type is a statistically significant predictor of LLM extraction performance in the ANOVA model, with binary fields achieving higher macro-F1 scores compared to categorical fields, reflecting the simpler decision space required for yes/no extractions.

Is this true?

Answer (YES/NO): YES